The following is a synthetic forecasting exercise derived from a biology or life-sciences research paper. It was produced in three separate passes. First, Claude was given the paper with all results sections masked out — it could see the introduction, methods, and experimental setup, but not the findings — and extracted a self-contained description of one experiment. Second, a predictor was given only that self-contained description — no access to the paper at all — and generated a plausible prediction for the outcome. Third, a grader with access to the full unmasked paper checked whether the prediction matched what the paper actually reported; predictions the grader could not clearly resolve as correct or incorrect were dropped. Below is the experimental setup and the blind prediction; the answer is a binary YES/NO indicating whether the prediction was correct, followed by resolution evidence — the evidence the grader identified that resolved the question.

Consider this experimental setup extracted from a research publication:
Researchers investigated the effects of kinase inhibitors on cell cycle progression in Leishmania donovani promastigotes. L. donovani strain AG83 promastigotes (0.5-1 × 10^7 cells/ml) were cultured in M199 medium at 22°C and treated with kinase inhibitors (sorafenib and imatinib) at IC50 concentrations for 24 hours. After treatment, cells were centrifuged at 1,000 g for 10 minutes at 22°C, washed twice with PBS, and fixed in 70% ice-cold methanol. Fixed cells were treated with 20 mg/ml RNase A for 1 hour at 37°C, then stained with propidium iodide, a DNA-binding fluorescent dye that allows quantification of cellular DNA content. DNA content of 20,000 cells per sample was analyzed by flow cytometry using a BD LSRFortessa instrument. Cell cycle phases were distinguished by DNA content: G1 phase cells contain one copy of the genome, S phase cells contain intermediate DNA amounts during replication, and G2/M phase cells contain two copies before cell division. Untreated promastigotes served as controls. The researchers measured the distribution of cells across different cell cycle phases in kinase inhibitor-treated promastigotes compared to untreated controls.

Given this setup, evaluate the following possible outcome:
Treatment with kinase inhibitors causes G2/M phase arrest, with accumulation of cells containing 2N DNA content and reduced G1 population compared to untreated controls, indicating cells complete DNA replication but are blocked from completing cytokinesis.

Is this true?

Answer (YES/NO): NO